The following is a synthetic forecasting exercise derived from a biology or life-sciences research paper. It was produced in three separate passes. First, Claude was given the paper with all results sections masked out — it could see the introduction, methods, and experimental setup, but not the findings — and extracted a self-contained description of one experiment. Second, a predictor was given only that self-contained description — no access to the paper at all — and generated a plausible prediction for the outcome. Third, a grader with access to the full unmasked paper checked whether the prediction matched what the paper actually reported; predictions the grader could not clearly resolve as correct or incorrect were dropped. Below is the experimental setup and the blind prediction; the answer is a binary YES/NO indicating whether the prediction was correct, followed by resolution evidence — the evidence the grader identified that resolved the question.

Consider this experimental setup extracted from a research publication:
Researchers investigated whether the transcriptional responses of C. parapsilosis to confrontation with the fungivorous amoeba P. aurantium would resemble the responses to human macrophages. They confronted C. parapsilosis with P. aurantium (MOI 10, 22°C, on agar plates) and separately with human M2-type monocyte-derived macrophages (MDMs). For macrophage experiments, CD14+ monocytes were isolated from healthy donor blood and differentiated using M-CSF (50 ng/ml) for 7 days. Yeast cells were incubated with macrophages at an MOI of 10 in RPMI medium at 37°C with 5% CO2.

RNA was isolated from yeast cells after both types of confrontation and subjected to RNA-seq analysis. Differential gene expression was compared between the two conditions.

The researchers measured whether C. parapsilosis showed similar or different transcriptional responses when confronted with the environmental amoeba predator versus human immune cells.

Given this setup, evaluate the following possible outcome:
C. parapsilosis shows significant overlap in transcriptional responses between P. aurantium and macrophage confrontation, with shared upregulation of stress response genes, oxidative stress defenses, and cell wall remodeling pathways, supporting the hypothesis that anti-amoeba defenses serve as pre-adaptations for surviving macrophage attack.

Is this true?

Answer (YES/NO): NO